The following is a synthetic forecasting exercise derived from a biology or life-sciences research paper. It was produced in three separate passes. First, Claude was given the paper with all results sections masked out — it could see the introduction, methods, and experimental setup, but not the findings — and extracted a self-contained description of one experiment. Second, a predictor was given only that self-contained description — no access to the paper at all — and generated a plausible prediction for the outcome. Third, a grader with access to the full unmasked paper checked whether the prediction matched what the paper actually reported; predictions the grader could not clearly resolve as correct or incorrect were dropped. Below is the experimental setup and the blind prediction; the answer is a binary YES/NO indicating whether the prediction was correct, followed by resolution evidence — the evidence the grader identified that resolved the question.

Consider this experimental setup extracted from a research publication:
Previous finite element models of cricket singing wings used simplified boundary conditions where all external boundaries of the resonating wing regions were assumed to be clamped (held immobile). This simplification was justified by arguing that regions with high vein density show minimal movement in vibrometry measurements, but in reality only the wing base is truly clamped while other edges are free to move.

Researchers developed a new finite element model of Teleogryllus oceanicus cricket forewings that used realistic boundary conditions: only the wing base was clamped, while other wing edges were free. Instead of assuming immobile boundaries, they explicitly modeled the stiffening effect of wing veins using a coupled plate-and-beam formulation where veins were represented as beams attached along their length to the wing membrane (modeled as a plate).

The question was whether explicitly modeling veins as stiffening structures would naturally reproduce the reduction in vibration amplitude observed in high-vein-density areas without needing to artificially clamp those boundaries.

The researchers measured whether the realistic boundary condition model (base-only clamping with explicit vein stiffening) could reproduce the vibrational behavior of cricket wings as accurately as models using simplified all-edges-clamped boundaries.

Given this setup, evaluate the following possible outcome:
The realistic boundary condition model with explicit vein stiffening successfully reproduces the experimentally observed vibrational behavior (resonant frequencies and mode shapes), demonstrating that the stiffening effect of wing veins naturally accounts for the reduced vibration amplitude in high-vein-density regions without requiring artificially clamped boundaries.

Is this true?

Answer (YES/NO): YES